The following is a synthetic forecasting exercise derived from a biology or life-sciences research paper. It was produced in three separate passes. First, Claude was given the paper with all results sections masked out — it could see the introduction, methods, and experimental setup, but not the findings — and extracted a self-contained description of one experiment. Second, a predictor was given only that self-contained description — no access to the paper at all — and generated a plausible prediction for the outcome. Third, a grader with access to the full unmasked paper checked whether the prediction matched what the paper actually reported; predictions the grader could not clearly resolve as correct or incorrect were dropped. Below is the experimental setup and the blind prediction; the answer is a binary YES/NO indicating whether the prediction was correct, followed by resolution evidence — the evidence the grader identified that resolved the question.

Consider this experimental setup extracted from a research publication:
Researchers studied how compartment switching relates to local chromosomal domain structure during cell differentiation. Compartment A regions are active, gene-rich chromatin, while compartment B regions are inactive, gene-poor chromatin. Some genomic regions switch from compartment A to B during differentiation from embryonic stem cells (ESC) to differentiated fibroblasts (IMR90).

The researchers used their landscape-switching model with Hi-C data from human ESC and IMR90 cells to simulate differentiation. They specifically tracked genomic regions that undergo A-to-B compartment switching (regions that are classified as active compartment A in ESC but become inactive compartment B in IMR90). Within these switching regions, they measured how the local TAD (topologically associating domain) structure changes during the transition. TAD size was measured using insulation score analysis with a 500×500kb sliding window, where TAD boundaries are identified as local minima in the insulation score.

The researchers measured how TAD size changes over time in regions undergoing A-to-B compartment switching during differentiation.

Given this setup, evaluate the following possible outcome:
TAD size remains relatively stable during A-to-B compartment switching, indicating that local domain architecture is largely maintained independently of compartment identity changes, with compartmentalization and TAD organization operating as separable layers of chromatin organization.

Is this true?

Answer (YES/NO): YES